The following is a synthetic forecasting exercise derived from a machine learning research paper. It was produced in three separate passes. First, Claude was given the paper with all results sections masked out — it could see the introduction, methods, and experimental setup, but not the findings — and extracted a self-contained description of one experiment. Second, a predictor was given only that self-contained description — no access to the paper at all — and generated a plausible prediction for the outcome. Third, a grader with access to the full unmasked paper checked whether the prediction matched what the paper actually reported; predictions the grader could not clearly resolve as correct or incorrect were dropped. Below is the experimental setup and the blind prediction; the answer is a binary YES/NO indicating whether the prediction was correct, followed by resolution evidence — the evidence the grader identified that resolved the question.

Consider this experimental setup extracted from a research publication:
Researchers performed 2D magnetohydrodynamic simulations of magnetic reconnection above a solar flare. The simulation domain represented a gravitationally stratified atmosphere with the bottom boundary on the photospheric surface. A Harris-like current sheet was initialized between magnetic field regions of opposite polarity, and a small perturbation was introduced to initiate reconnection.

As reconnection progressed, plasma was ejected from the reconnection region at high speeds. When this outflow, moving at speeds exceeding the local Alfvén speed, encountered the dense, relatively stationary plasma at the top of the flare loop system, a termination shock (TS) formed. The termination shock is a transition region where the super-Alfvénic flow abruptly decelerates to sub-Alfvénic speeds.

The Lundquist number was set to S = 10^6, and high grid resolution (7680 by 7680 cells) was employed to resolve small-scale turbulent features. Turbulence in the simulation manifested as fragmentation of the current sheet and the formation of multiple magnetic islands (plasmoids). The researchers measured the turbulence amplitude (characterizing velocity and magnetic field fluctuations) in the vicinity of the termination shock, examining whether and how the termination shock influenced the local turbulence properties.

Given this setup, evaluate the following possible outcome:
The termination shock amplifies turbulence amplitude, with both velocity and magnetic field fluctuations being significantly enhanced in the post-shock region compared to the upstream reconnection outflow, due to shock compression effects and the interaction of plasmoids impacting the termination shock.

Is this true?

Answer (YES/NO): NO